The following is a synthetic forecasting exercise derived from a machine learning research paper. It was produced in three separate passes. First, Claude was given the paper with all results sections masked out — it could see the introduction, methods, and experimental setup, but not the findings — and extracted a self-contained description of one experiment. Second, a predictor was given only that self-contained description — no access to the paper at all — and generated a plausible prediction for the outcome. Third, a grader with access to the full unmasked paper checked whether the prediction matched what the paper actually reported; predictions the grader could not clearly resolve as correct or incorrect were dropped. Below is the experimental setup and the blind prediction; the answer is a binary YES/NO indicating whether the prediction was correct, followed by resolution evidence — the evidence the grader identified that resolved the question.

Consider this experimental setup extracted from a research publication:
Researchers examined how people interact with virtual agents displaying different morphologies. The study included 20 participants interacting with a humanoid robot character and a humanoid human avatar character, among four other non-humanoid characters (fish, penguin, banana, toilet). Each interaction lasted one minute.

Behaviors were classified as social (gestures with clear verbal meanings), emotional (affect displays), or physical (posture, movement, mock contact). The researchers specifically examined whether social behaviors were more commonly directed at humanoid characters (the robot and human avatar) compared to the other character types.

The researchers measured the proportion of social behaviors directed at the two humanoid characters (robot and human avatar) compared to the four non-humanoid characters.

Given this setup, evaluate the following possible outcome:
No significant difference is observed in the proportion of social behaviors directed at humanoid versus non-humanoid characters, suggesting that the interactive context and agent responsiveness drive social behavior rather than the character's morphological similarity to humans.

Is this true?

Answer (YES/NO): NO